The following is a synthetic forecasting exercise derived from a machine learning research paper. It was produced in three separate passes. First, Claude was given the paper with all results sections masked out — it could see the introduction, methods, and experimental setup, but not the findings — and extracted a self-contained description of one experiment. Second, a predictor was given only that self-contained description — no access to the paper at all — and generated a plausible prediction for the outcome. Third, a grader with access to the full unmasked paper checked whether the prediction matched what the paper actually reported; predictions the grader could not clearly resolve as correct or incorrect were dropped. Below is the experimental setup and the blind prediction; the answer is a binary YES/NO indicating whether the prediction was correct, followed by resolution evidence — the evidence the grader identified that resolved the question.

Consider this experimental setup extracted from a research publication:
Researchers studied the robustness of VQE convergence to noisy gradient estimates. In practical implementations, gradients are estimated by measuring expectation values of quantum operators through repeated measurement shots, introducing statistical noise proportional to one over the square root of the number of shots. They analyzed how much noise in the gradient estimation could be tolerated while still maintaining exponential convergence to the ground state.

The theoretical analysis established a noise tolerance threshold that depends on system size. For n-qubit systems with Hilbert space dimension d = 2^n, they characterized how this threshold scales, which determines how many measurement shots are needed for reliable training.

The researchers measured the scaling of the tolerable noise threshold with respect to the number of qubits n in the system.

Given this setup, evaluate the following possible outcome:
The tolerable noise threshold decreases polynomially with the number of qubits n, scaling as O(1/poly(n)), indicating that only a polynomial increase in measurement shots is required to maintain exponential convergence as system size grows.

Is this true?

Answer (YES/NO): NO